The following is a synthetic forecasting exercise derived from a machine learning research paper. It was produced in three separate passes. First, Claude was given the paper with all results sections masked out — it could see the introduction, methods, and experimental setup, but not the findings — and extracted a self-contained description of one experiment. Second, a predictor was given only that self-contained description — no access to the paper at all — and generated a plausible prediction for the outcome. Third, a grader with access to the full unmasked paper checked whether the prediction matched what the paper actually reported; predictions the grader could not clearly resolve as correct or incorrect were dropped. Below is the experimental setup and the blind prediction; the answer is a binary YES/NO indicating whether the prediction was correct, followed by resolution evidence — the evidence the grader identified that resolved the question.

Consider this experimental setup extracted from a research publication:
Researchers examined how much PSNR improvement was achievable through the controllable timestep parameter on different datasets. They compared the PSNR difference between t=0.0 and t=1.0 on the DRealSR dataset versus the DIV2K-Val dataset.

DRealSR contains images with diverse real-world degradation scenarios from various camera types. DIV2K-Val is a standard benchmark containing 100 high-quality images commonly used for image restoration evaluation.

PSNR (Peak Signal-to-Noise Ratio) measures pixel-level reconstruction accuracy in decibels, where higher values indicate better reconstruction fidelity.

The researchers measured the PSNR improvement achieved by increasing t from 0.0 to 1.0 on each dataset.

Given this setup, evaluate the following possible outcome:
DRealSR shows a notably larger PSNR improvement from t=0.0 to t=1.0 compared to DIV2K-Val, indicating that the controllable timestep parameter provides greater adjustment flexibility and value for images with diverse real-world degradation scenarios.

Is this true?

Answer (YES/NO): YES